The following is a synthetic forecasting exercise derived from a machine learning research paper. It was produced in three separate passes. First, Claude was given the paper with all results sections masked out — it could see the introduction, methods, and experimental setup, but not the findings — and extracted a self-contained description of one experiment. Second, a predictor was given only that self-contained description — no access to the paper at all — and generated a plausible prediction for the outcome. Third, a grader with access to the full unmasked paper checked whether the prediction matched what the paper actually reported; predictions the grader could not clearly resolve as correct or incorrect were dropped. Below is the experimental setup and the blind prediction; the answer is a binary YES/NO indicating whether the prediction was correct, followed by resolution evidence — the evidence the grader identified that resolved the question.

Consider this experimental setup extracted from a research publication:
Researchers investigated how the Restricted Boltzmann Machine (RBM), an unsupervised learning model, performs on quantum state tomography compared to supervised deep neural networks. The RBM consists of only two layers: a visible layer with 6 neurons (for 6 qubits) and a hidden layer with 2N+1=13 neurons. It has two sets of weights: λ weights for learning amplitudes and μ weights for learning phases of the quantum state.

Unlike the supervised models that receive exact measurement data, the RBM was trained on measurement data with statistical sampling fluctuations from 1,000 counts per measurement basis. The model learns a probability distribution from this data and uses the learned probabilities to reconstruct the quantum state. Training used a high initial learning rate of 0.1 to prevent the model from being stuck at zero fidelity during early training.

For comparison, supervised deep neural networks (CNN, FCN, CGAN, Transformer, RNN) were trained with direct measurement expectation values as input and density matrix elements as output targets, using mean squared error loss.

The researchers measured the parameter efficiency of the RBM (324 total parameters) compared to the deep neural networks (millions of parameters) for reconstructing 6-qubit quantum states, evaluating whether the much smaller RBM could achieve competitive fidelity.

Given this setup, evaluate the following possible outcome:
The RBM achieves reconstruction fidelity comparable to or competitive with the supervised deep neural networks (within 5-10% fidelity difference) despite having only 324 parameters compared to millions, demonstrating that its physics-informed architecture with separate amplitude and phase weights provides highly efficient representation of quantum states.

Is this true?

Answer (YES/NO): NO